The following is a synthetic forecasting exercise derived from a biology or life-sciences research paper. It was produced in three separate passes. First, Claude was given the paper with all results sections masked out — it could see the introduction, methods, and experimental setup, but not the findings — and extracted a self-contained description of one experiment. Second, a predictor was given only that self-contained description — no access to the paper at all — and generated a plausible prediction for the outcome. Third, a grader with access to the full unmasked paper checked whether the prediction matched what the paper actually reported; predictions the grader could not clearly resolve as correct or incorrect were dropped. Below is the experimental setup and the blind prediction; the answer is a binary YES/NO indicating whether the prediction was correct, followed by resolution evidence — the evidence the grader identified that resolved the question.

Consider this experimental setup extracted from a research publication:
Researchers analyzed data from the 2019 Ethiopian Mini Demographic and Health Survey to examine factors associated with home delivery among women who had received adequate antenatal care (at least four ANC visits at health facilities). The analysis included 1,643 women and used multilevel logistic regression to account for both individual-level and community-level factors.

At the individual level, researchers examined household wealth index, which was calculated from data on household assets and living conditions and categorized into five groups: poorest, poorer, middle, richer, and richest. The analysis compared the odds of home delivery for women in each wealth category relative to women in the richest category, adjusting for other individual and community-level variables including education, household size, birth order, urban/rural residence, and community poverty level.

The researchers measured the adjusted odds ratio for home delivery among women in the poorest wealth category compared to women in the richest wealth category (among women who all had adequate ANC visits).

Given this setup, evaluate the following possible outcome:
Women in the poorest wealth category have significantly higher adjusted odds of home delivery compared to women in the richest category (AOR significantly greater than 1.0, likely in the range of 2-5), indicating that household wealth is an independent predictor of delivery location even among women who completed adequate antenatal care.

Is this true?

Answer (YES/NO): NO